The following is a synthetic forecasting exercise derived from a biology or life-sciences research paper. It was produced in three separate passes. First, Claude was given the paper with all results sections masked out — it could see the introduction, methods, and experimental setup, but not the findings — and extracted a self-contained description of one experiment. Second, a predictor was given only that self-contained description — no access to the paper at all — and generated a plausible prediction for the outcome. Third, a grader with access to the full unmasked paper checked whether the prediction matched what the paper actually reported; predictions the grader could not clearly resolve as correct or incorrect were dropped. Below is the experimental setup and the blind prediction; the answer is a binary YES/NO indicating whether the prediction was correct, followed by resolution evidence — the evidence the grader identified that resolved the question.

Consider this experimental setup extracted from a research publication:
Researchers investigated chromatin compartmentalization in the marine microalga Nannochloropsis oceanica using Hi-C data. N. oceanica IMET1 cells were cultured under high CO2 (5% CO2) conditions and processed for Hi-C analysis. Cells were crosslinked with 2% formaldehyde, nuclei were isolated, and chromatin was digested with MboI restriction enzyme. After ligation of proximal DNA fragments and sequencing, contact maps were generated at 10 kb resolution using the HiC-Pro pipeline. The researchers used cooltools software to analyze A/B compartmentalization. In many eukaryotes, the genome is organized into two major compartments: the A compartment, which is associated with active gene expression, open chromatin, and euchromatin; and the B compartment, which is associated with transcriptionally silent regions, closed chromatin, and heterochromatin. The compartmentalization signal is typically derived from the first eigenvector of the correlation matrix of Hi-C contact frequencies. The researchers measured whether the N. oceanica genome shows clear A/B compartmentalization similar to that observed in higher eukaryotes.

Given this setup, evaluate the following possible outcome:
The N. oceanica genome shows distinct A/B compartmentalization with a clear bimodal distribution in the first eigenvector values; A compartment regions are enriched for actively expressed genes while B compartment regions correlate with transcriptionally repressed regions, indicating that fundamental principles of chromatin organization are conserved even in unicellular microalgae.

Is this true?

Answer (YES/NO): YES